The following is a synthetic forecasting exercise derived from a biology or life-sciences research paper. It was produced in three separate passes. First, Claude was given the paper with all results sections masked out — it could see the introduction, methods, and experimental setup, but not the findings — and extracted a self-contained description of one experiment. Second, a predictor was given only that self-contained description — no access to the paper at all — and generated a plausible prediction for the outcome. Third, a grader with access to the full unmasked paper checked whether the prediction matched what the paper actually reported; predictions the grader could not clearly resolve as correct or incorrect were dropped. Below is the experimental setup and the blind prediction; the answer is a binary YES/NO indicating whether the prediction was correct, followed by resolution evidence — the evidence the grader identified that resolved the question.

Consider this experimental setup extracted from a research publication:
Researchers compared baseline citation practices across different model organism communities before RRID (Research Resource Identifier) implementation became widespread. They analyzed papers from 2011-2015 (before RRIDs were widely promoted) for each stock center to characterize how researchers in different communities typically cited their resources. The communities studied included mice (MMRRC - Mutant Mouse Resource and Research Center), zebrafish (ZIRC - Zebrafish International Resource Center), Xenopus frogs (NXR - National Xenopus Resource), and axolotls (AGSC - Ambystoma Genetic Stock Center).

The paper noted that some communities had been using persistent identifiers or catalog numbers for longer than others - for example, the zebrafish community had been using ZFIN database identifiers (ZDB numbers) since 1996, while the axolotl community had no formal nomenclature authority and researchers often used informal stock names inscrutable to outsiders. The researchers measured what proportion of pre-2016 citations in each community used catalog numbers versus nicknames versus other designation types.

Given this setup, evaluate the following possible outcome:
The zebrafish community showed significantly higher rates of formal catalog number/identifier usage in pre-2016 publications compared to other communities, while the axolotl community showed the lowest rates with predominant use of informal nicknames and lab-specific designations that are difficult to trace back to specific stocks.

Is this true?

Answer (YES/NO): NO